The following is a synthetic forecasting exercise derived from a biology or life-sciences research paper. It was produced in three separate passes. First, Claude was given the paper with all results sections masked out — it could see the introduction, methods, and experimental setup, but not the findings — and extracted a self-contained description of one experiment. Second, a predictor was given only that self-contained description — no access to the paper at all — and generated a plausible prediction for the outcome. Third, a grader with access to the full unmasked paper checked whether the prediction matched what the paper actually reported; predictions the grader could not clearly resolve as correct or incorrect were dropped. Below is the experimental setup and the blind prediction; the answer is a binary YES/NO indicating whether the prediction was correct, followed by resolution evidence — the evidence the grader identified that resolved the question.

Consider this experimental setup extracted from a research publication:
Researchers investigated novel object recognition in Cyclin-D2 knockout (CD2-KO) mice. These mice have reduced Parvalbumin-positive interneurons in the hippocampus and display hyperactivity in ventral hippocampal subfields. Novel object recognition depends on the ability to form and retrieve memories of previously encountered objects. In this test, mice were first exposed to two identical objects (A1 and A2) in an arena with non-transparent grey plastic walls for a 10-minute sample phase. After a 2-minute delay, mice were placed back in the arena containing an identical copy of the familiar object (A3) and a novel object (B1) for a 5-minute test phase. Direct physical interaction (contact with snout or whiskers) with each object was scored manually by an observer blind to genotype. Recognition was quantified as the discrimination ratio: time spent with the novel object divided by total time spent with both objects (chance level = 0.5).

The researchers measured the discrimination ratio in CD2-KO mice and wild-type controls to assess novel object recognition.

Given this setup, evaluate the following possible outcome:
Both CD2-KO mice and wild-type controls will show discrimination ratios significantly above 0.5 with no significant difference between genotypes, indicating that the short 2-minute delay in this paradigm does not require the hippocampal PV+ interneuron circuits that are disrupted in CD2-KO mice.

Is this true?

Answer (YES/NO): YES